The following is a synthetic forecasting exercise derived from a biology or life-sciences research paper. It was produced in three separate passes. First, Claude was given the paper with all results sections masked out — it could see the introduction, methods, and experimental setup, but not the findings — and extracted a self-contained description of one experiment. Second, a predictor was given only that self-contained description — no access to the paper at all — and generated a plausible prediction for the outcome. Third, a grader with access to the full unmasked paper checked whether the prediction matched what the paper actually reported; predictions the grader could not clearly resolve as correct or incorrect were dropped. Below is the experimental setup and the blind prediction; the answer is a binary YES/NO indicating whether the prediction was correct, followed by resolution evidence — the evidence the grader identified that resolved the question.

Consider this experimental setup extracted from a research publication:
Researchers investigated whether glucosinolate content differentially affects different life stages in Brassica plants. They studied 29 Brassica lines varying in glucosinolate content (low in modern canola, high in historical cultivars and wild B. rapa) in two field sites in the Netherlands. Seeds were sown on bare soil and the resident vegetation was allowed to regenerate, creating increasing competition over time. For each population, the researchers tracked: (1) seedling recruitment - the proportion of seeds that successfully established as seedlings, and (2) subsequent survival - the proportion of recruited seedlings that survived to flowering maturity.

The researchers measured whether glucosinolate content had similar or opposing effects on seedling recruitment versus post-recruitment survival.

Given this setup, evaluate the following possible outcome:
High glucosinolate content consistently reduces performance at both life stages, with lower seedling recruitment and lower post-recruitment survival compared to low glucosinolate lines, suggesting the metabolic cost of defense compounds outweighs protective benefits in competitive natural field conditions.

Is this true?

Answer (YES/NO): NO